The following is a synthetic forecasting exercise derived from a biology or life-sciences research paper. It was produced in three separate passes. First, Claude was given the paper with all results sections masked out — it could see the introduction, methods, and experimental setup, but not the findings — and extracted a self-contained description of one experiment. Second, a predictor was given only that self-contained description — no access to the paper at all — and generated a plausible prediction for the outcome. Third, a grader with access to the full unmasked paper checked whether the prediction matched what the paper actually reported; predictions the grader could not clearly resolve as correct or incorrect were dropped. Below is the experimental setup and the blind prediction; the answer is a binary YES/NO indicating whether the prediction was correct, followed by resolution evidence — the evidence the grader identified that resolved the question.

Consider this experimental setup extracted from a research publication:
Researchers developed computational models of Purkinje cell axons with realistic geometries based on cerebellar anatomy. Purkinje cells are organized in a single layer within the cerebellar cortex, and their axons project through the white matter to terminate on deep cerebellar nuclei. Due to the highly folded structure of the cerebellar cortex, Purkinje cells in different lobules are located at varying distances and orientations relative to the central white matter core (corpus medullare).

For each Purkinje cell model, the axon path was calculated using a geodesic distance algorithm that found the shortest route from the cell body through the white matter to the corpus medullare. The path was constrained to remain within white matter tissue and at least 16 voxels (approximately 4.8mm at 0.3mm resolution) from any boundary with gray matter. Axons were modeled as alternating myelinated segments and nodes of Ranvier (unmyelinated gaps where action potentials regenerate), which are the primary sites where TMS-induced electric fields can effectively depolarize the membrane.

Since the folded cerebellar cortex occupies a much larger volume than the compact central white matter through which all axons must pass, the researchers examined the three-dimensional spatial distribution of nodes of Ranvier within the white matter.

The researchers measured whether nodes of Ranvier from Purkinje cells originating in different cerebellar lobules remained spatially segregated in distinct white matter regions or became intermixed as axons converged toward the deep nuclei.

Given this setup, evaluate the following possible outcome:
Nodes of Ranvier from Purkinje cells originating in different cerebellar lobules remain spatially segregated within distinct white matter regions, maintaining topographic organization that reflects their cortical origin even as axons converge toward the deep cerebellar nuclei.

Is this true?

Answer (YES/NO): NO